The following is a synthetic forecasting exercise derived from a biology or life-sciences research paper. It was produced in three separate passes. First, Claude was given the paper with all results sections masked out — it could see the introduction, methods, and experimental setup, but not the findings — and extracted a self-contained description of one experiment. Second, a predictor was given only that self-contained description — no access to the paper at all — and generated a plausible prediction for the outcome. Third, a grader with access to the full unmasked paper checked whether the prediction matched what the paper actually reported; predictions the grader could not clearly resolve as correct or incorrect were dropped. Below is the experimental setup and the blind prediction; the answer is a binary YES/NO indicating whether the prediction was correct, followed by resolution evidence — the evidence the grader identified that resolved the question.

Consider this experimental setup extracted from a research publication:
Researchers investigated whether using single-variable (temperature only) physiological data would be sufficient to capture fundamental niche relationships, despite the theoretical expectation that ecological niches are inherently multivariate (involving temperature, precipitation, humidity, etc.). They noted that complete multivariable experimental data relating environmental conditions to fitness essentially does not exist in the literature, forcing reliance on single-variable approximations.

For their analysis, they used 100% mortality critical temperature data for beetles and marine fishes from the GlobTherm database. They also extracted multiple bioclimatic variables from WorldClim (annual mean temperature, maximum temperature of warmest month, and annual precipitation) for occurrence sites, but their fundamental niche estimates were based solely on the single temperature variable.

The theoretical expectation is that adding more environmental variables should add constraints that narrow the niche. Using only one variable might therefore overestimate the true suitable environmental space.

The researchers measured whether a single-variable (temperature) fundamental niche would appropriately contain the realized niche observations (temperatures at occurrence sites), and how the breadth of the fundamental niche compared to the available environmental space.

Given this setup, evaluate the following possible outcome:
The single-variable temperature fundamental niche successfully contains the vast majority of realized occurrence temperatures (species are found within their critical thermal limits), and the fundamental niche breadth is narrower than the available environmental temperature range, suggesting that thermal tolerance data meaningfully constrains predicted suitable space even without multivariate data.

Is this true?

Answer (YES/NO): NO